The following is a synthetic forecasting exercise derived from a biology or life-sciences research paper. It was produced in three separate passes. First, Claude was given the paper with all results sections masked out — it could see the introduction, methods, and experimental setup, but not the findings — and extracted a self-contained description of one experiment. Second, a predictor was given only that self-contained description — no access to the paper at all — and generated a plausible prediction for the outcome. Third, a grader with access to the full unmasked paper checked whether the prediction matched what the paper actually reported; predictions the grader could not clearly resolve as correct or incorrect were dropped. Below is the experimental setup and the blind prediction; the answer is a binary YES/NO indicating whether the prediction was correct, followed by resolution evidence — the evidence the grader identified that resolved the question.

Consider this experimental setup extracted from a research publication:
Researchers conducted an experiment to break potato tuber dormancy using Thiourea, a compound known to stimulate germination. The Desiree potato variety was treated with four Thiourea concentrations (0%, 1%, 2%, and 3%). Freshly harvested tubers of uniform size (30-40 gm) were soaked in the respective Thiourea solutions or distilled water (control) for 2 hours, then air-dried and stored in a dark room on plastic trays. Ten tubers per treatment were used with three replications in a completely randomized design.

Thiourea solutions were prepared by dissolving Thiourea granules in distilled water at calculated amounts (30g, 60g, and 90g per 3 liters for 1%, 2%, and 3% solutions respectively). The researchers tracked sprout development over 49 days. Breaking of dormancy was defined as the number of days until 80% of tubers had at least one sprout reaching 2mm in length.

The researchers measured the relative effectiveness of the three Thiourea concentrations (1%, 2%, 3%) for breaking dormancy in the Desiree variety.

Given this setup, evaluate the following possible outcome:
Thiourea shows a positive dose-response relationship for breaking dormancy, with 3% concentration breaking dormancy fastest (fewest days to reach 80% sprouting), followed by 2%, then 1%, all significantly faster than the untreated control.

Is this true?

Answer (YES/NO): NO